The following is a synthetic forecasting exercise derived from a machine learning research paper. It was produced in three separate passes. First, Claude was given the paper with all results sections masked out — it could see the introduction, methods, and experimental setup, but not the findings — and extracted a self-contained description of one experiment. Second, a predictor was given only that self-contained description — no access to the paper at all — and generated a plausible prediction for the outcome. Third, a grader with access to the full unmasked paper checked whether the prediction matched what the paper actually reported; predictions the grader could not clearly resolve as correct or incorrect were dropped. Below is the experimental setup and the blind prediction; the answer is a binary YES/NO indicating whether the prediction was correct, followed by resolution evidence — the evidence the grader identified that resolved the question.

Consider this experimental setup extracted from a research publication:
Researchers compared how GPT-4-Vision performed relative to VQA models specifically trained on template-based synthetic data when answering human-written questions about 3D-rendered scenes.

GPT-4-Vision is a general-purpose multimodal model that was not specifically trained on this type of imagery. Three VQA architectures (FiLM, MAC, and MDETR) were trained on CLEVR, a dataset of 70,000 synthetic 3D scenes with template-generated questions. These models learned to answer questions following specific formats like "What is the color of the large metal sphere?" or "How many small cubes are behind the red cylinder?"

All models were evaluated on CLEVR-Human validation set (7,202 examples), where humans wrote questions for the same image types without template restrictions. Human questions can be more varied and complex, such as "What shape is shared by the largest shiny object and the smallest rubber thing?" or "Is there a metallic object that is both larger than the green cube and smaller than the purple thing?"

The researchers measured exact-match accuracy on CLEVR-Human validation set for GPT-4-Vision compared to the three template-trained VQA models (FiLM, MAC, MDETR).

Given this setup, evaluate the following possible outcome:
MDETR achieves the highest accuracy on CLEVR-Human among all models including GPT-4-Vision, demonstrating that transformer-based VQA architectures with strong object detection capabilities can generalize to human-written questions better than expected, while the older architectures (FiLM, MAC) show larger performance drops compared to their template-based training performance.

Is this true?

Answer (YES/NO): NO